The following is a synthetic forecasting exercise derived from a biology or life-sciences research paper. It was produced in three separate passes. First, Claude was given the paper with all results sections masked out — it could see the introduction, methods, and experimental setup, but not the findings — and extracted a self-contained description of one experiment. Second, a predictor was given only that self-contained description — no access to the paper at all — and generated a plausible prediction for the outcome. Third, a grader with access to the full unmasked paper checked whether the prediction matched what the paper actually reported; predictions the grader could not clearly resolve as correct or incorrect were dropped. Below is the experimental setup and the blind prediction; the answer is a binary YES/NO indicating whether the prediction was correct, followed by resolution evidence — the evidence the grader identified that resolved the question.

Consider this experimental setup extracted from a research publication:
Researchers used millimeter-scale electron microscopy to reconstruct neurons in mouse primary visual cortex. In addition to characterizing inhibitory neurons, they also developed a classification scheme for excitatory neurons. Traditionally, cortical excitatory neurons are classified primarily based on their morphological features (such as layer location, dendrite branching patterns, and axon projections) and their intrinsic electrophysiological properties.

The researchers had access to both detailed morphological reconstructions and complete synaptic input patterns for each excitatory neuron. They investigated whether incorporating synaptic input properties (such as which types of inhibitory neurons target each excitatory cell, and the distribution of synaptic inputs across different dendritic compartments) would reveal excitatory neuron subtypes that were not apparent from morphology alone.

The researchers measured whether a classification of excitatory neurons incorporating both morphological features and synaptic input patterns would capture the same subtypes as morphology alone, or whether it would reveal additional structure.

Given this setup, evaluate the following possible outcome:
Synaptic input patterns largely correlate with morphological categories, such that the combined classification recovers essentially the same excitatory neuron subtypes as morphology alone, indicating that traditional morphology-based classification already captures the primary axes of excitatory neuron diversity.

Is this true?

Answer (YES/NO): YES